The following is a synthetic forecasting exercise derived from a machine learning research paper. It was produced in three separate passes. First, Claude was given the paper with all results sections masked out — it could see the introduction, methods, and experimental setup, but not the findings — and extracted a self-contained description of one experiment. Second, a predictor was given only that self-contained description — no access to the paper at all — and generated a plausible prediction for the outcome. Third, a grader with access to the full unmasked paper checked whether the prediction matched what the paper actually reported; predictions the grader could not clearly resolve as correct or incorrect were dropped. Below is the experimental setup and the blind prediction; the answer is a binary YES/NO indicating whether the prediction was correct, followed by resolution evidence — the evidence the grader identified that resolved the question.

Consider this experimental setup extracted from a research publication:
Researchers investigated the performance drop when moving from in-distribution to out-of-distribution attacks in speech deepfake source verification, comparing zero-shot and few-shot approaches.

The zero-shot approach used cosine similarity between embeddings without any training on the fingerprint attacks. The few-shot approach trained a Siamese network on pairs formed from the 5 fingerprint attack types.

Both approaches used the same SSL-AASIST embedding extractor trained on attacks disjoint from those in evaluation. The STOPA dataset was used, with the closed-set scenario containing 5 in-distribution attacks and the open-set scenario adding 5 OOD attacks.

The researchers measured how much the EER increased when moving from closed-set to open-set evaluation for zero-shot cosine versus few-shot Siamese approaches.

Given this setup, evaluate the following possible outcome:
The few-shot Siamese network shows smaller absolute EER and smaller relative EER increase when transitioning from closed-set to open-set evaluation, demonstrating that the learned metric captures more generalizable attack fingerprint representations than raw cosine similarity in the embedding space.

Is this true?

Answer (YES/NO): NO